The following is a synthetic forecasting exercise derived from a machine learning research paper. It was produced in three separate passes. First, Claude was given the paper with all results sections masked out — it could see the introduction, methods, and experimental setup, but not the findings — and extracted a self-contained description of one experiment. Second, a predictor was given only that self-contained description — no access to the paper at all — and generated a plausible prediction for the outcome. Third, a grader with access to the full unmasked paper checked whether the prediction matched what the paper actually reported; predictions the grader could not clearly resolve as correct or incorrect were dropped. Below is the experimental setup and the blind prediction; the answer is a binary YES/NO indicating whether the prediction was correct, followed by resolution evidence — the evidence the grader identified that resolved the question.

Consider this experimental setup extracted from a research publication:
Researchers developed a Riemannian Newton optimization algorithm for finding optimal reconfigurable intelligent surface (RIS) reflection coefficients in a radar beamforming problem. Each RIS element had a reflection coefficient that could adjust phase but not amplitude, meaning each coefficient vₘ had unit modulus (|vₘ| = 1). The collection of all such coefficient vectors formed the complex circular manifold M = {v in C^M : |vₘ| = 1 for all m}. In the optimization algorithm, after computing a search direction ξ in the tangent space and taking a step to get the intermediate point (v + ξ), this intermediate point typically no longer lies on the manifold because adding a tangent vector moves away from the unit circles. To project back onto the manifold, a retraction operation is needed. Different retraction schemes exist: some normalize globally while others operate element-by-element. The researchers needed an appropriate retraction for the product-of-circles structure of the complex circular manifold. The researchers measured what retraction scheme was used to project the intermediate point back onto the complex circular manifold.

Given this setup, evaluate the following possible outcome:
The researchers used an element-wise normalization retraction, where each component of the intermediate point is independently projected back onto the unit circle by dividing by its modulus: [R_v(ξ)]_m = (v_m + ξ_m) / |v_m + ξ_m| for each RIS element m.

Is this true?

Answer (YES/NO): YES